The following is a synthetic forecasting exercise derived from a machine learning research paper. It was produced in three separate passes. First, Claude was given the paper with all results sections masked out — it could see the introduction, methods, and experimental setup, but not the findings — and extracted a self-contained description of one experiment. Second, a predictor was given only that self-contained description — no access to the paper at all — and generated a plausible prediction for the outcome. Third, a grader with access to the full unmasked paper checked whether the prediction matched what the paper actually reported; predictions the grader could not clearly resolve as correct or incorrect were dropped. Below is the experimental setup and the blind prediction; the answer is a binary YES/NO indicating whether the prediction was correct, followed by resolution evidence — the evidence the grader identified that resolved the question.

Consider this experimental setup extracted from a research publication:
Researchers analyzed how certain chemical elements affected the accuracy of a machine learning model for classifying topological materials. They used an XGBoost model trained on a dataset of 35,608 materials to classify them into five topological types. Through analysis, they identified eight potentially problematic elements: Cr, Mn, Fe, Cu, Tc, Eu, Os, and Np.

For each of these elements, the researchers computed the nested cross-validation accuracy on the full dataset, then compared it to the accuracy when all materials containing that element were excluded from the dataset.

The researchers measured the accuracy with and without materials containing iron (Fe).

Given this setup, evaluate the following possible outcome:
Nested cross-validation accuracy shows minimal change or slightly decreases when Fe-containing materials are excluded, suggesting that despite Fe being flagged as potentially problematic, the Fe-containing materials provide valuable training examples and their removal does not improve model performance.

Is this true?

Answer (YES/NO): NO